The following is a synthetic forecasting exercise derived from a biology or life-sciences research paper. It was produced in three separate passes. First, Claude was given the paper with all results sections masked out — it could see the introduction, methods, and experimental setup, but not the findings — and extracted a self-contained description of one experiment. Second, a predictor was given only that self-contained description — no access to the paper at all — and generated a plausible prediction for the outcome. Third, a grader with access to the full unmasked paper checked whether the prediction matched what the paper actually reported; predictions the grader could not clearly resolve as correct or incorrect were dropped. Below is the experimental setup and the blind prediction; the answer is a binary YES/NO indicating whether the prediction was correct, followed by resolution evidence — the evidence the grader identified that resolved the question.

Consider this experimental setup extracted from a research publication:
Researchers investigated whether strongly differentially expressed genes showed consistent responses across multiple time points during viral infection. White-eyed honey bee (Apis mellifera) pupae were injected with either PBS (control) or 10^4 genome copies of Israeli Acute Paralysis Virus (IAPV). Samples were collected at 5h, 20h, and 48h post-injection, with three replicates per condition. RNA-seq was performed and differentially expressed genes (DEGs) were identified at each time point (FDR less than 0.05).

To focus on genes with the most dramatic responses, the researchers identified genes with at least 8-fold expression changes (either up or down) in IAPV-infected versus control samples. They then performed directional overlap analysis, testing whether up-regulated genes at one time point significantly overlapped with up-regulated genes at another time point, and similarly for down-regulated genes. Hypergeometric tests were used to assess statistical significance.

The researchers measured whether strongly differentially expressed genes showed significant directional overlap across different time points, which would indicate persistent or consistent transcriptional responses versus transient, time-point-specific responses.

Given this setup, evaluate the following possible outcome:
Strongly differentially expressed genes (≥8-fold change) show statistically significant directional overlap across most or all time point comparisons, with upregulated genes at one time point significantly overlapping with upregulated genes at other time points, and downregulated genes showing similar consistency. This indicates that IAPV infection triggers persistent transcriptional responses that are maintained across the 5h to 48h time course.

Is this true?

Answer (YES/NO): NO